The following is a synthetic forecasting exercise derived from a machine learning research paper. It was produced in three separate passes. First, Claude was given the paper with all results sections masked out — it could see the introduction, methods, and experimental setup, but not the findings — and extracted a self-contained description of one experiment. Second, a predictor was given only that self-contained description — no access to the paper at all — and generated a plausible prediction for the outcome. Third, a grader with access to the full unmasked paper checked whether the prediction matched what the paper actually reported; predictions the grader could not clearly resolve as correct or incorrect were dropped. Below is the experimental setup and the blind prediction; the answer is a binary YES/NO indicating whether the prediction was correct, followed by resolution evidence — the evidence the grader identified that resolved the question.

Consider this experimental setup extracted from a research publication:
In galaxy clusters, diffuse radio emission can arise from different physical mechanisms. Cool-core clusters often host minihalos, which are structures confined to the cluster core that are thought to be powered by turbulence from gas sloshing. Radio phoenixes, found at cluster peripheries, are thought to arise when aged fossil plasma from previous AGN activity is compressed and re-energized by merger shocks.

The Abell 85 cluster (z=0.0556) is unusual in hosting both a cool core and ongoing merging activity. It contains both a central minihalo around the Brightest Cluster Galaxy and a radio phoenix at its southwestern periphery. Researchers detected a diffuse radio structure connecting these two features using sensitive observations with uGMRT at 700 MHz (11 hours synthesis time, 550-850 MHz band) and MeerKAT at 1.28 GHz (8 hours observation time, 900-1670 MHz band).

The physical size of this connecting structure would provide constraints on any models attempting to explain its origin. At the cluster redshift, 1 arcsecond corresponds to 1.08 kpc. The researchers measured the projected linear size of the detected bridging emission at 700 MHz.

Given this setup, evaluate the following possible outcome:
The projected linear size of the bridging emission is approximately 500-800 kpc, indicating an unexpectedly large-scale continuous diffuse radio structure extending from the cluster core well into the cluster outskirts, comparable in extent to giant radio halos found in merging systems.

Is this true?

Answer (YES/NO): NO